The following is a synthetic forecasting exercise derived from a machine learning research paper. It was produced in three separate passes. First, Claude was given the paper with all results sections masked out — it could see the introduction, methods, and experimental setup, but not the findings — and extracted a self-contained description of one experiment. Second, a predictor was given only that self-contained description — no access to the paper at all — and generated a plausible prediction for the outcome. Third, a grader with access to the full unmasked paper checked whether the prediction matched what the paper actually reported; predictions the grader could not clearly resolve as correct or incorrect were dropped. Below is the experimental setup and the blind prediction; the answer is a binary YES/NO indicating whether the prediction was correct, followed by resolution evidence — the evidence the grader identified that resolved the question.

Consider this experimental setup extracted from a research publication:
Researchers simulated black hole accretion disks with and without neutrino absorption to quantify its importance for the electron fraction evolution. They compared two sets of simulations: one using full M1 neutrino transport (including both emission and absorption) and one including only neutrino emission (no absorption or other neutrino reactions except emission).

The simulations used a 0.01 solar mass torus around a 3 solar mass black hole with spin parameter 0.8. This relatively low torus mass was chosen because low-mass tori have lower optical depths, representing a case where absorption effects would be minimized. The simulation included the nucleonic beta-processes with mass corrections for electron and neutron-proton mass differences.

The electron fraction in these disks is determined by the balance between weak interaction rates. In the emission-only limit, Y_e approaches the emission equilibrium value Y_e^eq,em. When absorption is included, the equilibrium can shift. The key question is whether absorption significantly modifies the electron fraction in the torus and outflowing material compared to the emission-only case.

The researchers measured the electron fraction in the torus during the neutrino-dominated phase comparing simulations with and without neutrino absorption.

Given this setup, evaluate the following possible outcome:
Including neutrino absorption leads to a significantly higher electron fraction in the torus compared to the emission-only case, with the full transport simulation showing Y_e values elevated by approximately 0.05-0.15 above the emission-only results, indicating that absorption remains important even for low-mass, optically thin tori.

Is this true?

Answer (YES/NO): YES